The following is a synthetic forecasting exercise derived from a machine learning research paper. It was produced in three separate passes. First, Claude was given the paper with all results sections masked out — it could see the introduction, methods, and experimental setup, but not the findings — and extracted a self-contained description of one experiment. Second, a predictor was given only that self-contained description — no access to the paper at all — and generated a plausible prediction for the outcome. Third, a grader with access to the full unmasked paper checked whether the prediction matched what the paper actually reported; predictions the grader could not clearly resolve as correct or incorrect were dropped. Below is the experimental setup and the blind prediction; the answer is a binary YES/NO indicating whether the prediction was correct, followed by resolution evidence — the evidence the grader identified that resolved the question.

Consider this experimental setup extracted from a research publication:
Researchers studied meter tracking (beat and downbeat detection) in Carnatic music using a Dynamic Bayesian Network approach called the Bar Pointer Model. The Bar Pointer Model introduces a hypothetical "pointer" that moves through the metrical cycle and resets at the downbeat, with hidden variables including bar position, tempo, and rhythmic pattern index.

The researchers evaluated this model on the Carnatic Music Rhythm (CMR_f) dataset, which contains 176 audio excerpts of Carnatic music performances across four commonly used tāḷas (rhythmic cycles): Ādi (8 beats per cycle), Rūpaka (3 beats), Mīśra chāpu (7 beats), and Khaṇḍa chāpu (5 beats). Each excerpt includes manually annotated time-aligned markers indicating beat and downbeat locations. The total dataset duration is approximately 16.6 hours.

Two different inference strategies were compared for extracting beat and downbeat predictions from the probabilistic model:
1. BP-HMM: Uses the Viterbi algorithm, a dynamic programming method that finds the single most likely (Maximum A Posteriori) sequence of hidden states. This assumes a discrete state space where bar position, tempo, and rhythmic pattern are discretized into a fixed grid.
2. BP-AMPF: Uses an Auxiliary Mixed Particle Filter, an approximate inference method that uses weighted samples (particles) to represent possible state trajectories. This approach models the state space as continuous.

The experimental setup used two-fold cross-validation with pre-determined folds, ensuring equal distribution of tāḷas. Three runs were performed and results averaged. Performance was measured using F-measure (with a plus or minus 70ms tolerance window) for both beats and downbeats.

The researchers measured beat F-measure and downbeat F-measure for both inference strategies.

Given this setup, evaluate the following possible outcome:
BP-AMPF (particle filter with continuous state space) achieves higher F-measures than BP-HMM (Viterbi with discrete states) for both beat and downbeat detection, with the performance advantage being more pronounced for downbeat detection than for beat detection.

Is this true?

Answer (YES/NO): YES